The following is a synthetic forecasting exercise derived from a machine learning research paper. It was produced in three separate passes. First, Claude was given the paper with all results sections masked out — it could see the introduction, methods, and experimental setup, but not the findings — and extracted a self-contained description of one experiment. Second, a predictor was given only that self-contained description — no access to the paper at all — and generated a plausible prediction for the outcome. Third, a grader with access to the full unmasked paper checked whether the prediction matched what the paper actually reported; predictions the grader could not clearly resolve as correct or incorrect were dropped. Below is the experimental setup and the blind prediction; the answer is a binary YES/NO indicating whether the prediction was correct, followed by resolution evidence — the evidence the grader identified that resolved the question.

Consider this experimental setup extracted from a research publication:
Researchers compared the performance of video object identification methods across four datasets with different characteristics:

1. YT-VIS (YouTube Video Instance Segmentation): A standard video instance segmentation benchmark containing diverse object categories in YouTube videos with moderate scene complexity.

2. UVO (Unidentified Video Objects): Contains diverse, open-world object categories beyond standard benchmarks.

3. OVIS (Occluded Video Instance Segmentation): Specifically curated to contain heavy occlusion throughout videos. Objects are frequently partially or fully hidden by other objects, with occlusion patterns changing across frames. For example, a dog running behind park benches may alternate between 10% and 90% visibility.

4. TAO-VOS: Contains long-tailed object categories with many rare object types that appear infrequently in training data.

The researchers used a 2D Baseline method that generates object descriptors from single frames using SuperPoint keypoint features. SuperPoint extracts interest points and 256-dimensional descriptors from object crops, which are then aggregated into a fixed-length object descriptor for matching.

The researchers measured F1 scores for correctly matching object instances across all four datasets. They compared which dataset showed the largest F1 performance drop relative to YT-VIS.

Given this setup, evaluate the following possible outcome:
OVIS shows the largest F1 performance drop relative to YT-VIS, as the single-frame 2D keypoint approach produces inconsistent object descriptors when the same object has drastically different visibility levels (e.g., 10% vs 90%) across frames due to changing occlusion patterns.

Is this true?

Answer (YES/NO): YES